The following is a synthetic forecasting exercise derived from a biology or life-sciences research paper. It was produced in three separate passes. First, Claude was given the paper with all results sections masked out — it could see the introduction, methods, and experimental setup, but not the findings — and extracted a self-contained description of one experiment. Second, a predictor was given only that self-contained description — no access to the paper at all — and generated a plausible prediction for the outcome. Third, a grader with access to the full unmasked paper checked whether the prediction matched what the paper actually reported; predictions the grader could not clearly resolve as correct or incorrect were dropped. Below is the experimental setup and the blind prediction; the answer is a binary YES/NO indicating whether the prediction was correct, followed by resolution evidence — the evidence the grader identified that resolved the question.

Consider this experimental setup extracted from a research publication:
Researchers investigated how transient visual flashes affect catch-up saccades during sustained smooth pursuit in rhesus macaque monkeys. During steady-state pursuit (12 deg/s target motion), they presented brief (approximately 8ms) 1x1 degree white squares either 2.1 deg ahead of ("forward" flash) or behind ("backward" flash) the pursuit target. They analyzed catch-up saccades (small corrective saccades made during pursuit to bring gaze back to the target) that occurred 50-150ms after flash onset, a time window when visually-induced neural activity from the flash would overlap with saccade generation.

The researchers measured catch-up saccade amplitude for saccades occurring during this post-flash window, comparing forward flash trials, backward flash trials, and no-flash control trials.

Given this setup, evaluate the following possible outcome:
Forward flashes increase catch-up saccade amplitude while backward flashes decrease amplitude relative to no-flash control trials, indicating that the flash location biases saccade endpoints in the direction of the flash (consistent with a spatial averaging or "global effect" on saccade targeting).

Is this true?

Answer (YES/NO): YES